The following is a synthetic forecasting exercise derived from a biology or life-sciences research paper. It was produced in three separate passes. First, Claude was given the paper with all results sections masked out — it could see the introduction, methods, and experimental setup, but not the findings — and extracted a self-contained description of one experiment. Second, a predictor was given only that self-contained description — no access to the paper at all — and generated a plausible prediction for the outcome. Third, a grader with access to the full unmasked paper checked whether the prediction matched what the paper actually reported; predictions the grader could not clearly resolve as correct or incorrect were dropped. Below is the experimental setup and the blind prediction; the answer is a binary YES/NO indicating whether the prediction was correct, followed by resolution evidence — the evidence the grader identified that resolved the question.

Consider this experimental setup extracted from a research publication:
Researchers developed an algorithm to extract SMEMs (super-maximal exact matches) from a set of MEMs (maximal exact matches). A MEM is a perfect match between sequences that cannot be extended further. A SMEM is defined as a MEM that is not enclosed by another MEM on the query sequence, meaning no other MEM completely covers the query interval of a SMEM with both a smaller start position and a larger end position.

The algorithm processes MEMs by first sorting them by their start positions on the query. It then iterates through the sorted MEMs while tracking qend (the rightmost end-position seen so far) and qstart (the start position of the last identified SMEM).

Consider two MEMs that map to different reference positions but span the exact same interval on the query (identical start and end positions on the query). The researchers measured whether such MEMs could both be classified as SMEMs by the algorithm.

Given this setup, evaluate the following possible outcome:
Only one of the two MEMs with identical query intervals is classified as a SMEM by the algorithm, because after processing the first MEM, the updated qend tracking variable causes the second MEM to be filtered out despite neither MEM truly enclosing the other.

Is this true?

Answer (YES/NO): NO